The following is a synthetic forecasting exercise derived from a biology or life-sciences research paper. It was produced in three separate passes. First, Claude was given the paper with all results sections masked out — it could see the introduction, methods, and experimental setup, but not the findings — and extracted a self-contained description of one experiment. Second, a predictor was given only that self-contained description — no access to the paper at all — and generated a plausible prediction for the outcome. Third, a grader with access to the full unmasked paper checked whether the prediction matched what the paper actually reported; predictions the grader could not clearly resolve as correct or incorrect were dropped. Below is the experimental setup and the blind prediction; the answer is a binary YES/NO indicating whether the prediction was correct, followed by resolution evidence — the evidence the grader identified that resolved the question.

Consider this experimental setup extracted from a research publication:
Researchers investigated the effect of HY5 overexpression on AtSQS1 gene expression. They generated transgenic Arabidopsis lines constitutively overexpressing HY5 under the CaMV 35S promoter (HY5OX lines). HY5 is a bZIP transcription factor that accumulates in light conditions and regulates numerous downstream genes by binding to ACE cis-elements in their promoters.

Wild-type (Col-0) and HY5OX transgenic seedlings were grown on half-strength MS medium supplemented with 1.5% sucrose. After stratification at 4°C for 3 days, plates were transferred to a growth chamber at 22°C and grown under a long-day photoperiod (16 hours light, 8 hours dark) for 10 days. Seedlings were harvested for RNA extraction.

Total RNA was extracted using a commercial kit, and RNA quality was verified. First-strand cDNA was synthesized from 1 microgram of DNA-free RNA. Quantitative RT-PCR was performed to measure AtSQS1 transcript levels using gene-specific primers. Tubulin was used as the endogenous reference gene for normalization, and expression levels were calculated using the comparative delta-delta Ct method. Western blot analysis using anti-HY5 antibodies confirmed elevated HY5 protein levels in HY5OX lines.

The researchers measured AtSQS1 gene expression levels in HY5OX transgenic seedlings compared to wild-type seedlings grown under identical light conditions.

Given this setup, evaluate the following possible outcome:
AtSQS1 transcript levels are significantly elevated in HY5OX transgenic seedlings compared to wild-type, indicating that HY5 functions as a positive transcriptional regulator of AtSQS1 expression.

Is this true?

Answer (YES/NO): NO